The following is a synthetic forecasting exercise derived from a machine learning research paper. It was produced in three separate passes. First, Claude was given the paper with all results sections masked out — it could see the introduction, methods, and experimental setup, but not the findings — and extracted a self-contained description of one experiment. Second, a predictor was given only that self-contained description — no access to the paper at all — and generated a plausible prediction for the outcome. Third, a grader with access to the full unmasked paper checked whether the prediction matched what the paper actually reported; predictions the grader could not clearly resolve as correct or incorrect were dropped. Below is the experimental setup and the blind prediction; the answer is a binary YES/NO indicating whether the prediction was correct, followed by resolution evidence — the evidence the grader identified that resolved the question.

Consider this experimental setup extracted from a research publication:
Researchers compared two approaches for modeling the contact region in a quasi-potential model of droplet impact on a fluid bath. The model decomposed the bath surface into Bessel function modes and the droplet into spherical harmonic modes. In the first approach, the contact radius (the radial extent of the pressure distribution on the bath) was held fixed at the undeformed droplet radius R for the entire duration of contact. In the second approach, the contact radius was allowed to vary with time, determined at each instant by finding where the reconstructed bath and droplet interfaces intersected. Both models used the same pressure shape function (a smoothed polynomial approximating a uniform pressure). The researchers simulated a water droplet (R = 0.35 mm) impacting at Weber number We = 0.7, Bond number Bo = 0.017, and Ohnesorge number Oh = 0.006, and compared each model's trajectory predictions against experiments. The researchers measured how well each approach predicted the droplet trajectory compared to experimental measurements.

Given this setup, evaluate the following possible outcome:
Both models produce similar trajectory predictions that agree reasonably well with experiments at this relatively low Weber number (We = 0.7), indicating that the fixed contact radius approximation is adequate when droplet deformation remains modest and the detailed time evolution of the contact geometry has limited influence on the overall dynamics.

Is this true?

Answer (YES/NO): NO